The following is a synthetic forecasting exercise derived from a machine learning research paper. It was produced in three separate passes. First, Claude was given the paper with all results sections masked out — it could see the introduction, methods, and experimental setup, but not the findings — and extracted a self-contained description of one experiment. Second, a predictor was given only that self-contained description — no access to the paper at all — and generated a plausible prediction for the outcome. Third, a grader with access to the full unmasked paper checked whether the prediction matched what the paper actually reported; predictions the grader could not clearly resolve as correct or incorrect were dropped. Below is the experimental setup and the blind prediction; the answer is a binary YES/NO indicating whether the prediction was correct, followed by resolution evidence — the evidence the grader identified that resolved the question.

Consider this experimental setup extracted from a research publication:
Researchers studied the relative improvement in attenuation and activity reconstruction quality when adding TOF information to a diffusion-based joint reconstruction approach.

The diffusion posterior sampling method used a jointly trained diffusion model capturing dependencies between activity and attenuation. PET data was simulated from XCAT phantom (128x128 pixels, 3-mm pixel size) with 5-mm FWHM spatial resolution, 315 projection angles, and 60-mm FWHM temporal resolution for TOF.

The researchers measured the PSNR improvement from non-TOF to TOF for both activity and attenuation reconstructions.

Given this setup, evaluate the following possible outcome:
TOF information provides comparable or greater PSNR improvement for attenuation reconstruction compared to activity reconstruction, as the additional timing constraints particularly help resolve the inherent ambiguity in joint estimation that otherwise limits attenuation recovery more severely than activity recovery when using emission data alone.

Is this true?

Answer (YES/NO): NO